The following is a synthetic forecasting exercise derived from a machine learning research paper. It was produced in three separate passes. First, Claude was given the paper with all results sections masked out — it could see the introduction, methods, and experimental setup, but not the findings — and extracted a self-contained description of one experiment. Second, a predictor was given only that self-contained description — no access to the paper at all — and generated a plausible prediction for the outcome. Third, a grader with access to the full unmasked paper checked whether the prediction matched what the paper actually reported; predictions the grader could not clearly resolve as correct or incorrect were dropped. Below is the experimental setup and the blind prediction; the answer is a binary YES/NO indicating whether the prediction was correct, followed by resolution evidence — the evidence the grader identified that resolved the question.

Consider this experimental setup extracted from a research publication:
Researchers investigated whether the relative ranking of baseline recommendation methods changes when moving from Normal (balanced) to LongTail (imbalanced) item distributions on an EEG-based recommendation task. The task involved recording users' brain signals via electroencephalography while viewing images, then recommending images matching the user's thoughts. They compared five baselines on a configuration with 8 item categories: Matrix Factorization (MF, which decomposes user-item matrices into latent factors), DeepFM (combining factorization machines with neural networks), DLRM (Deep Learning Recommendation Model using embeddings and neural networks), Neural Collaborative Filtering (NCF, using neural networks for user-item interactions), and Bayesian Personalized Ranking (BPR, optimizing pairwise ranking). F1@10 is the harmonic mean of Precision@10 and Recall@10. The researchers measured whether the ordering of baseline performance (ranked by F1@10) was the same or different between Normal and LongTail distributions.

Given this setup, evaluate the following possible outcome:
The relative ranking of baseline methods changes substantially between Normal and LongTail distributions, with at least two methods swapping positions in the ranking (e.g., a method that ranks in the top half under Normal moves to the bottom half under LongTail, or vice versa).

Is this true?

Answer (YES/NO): YES